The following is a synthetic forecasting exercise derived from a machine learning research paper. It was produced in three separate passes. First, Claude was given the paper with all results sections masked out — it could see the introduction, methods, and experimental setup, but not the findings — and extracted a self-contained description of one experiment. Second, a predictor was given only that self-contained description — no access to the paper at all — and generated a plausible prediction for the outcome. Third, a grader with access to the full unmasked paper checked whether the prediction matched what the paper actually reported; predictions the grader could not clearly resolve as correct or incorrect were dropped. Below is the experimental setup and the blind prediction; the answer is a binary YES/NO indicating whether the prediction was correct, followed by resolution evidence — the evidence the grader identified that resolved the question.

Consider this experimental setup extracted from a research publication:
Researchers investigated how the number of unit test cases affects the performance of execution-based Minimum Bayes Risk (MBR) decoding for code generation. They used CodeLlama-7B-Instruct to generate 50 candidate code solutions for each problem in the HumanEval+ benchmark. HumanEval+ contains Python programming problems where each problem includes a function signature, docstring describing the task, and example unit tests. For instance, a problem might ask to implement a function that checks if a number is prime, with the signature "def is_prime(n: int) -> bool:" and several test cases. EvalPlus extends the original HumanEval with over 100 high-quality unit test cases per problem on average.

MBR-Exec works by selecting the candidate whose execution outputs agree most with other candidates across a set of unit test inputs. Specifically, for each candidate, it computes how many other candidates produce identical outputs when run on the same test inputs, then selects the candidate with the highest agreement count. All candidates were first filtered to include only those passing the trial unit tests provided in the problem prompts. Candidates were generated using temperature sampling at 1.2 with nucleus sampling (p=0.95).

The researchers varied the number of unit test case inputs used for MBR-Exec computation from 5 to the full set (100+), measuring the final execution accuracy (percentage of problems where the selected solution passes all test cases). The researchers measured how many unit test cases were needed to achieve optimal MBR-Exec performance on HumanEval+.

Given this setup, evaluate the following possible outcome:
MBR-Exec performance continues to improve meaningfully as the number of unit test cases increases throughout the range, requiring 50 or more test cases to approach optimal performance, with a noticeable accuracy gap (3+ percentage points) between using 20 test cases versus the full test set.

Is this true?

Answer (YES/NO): NO